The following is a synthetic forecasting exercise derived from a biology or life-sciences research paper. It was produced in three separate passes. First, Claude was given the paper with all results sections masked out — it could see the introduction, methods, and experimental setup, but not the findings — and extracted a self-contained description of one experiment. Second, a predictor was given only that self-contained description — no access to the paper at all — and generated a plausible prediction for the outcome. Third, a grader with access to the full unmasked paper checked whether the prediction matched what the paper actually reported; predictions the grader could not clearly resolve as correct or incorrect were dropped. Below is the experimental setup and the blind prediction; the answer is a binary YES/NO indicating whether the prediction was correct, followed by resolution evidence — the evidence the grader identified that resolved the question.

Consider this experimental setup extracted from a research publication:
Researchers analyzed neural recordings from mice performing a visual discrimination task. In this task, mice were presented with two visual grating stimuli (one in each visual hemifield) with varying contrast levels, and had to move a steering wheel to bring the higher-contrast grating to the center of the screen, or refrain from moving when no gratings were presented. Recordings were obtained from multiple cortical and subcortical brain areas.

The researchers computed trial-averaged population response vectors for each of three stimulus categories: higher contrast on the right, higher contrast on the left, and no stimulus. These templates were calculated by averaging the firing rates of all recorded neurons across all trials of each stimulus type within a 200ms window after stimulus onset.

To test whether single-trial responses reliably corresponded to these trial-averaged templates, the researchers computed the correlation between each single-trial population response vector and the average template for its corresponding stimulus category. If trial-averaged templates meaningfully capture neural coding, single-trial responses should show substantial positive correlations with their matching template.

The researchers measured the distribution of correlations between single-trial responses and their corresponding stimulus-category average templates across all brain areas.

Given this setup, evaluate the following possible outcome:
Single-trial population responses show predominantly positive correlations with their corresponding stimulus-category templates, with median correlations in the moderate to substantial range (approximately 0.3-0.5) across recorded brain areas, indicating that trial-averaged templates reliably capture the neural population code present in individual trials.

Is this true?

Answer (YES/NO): NO